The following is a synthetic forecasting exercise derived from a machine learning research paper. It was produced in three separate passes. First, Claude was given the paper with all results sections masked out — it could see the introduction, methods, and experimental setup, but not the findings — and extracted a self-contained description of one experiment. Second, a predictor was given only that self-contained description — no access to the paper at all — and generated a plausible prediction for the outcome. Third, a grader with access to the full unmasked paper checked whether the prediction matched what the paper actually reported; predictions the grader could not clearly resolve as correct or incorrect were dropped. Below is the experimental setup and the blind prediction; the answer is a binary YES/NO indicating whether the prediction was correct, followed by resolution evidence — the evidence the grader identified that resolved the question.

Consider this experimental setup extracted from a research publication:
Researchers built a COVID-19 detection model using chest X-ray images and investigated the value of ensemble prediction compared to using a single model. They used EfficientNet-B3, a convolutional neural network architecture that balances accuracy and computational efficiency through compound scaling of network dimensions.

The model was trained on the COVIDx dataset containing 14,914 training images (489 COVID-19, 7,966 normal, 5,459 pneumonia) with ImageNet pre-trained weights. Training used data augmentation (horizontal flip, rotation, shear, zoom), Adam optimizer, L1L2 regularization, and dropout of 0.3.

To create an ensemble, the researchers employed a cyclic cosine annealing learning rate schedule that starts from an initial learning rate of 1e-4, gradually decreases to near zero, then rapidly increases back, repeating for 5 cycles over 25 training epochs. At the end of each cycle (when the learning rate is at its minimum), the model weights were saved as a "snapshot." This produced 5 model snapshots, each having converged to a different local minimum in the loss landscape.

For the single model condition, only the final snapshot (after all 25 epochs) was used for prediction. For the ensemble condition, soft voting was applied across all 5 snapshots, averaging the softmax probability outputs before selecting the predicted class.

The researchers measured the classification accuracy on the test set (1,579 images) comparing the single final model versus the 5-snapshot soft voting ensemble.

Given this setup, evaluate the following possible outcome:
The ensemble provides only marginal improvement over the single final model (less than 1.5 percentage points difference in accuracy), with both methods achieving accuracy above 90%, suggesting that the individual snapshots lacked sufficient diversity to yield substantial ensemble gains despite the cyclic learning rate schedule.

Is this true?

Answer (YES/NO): YES